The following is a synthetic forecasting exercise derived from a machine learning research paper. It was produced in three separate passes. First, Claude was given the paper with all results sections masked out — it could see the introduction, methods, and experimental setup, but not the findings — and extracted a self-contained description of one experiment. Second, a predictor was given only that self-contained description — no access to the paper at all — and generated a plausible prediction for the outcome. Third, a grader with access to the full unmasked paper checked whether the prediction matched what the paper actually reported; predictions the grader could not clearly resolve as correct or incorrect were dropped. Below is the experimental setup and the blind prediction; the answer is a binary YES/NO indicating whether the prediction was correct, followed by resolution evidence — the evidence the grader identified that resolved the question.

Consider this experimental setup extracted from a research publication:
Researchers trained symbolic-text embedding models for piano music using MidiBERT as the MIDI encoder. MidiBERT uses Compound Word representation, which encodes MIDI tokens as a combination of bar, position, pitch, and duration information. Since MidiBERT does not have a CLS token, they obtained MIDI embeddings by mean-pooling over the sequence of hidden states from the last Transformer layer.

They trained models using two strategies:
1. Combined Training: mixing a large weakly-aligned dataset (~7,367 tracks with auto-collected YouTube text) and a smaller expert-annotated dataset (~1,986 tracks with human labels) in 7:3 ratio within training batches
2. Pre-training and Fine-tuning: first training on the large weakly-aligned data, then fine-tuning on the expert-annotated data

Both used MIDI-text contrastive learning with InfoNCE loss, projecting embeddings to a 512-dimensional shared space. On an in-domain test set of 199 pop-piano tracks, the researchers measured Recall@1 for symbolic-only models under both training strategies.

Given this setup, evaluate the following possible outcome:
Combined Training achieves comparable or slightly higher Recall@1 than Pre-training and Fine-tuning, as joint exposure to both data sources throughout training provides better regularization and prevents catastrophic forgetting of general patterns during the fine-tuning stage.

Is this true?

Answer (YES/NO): NO